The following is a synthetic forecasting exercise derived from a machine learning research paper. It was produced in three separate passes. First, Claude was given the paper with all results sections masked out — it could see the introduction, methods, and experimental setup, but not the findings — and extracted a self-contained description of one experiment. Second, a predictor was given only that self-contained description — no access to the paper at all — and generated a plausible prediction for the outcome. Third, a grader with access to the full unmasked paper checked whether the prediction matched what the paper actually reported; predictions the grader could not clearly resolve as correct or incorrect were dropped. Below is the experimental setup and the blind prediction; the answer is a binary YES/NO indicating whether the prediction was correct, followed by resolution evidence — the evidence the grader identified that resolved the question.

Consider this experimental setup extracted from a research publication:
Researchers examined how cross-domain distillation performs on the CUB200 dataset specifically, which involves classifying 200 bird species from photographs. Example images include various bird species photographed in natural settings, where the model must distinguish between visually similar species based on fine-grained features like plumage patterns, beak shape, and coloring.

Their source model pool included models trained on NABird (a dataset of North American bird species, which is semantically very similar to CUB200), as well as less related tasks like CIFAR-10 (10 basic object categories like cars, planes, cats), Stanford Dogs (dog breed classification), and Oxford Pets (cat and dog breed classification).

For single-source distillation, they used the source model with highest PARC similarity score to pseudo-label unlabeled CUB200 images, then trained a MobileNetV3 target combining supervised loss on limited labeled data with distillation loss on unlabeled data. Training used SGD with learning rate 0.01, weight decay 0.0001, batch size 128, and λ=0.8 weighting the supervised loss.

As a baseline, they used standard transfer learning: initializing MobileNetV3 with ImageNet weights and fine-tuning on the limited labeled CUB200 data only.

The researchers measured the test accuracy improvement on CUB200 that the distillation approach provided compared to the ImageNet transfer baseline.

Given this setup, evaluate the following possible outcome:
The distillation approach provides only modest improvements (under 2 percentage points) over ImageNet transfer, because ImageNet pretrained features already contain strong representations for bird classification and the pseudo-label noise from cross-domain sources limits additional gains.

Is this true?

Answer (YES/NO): NO